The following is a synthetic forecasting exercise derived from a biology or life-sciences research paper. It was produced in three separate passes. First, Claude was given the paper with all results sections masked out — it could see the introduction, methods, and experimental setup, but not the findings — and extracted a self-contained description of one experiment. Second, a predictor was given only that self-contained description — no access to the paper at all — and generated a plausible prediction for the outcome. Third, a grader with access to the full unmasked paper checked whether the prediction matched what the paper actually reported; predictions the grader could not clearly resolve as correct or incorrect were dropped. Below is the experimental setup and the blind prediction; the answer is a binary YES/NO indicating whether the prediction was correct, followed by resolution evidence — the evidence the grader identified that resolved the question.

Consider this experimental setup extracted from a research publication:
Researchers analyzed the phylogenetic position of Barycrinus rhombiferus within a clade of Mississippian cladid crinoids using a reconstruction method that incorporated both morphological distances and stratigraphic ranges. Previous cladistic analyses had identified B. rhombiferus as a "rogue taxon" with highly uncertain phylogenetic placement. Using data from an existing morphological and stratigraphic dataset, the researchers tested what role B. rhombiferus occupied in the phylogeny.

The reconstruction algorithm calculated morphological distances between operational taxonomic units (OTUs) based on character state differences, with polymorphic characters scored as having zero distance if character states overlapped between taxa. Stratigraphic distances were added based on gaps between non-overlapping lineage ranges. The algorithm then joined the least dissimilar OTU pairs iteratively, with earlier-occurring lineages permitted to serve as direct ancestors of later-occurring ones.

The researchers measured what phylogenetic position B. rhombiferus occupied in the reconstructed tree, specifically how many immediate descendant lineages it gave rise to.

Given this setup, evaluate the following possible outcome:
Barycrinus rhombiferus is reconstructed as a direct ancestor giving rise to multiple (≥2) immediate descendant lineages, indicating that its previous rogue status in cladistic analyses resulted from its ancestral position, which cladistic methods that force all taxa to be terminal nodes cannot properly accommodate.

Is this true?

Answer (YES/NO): YES